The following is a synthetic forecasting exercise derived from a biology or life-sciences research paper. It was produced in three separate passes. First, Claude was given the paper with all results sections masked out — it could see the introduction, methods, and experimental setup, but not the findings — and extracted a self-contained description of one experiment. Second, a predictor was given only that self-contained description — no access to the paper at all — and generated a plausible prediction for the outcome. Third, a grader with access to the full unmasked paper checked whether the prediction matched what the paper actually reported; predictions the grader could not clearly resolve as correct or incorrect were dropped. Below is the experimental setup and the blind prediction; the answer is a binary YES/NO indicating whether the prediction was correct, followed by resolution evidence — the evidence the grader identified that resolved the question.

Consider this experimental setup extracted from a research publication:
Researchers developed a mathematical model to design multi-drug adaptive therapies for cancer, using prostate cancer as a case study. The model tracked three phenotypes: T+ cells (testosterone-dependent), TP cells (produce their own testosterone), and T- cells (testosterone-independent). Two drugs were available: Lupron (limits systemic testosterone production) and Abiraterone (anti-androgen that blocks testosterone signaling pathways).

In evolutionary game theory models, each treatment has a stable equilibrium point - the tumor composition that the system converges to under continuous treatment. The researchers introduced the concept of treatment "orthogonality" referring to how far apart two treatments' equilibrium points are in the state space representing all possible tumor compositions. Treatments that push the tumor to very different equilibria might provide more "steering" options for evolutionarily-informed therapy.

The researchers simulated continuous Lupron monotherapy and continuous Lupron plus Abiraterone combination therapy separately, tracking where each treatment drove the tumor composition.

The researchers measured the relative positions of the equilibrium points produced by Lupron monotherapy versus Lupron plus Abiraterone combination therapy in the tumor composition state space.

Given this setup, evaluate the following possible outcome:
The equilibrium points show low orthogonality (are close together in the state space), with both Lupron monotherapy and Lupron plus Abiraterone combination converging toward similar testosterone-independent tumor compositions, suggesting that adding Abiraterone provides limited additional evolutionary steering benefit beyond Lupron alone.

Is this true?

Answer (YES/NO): NO